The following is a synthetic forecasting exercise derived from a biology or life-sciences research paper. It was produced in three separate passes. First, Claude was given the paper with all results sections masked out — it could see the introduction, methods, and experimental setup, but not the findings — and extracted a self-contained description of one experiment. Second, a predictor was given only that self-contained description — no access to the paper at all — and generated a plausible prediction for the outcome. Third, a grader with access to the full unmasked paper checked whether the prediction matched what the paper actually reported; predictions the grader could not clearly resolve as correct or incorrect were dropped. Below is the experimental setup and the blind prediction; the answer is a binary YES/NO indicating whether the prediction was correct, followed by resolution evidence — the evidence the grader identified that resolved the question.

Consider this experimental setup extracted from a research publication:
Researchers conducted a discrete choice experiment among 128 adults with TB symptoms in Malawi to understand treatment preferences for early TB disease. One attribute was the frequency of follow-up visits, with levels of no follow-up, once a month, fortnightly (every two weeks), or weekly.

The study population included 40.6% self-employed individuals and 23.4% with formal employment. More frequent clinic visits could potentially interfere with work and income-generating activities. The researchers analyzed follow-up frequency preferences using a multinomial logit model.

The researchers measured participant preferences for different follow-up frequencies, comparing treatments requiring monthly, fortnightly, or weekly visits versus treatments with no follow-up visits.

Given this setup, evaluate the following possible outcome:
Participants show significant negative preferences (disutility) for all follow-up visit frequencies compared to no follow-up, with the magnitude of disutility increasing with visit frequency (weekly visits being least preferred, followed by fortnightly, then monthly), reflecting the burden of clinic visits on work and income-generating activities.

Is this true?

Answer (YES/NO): NO